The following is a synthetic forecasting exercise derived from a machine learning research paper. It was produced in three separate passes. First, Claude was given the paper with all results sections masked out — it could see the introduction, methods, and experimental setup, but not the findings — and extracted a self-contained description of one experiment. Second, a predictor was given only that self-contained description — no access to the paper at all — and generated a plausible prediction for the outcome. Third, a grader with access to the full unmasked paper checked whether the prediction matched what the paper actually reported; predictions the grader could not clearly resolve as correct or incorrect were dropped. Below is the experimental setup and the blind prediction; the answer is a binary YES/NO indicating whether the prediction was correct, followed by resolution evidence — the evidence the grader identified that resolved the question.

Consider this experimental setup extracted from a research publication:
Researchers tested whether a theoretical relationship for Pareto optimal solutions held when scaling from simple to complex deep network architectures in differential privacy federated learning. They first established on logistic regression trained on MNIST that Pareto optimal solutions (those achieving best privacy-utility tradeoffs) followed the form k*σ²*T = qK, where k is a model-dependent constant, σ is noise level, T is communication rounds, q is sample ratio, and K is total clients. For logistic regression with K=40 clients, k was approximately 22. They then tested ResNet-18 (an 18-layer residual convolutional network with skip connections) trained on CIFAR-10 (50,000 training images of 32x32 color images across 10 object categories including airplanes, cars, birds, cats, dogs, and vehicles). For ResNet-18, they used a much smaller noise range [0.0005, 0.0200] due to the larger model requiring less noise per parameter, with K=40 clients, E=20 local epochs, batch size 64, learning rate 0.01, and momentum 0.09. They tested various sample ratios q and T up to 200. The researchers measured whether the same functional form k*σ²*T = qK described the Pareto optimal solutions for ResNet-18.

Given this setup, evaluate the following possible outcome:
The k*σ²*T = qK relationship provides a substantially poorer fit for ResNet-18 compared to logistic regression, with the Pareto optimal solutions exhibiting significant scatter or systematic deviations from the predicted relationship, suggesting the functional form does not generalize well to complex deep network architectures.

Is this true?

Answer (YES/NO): NO